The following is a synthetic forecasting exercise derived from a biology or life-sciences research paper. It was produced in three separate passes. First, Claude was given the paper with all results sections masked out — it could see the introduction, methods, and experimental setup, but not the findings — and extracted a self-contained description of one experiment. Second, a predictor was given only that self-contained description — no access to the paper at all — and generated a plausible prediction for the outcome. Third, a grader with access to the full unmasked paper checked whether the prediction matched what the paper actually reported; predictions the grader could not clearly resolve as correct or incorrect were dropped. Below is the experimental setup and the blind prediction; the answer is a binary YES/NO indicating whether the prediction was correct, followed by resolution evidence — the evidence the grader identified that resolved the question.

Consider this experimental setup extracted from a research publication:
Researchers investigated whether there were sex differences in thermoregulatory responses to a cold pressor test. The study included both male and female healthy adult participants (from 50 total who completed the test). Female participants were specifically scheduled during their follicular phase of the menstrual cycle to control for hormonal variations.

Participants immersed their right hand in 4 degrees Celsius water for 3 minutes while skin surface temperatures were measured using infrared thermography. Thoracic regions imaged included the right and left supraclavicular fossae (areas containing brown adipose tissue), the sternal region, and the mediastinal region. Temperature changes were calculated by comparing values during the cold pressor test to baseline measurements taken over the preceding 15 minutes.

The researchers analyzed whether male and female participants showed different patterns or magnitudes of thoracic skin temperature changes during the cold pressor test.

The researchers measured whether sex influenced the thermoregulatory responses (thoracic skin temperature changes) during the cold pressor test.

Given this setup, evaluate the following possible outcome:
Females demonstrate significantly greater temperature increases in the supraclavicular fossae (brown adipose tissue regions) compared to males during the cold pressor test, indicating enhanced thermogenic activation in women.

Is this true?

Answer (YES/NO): NO